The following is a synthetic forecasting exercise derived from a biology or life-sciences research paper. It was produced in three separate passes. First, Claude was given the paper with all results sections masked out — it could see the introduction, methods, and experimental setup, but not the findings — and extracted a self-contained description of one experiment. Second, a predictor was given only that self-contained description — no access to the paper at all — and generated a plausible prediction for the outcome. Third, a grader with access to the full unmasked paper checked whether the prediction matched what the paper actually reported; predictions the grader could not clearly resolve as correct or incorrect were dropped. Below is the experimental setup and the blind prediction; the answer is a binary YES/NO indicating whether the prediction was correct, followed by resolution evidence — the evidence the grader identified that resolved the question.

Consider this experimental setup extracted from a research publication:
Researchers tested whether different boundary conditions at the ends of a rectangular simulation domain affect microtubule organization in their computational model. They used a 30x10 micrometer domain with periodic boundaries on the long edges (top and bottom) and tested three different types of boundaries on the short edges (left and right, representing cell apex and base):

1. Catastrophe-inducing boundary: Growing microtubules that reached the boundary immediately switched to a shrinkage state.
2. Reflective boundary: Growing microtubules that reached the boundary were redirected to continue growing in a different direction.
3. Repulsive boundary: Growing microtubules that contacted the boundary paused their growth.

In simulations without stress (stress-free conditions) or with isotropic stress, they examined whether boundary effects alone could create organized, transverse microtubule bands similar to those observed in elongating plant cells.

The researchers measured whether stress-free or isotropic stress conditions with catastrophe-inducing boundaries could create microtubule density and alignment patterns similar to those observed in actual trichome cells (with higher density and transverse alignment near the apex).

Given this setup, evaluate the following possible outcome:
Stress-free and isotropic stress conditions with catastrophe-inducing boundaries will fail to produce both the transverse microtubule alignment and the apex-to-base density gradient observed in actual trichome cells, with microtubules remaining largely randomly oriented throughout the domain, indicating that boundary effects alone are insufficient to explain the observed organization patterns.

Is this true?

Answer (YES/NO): NO